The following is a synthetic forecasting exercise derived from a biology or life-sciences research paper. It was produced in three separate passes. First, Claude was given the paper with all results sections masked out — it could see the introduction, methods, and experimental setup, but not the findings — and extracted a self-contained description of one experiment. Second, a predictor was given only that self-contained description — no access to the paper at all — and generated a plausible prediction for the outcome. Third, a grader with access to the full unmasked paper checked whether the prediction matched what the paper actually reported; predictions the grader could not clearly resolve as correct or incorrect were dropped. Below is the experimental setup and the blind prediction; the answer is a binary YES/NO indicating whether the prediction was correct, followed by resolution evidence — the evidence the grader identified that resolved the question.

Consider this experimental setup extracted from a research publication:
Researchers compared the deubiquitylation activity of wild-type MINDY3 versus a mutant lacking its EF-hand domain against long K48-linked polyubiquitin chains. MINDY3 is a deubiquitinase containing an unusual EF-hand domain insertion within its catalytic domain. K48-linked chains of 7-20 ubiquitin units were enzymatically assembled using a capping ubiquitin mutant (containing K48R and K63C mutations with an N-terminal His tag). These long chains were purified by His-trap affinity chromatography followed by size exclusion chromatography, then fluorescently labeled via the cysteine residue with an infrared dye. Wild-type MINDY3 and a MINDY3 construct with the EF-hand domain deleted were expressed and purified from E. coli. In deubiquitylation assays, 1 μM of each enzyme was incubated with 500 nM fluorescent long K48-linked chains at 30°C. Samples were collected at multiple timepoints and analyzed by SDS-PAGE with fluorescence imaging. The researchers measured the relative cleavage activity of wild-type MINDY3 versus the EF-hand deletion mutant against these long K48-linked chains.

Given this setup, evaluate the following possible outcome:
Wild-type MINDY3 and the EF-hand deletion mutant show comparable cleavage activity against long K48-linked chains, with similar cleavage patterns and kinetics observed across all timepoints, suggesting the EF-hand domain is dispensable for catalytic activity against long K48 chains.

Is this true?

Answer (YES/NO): NO